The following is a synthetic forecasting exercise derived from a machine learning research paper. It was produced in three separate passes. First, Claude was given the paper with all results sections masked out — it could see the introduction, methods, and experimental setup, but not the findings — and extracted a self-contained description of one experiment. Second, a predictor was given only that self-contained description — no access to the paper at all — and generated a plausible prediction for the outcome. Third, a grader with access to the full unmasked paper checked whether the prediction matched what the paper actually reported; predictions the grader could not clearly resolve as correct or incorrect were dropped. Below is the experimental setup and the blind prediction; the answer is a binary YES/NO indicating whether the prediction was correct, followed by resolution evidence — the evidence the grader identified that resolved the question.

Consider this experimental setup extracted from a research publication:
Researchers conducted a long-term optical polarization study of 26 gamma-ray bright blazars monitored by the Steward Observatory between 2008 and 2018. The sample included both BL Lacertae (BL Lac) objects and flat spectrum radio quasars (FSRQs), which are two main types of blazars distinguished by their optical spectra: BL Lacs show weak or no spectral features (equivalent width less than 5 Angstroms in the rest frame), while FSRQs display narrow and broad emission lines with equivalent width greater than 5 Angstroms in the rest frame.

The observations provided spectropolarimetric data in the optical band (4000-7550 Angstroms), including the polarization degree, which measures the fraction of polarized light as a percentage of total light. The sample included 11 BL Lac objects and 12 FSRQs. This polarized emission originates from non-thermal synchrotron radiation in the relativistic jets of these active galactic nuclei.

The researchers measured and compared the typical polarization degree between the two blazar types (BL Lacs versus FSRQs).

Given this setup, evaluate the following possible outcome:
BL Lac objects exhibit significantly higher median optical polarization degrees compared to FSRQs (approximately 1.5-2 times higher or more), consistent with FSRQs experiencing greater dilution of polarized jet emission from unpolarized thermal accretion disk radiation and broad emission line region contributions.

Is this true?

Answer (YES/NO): NO